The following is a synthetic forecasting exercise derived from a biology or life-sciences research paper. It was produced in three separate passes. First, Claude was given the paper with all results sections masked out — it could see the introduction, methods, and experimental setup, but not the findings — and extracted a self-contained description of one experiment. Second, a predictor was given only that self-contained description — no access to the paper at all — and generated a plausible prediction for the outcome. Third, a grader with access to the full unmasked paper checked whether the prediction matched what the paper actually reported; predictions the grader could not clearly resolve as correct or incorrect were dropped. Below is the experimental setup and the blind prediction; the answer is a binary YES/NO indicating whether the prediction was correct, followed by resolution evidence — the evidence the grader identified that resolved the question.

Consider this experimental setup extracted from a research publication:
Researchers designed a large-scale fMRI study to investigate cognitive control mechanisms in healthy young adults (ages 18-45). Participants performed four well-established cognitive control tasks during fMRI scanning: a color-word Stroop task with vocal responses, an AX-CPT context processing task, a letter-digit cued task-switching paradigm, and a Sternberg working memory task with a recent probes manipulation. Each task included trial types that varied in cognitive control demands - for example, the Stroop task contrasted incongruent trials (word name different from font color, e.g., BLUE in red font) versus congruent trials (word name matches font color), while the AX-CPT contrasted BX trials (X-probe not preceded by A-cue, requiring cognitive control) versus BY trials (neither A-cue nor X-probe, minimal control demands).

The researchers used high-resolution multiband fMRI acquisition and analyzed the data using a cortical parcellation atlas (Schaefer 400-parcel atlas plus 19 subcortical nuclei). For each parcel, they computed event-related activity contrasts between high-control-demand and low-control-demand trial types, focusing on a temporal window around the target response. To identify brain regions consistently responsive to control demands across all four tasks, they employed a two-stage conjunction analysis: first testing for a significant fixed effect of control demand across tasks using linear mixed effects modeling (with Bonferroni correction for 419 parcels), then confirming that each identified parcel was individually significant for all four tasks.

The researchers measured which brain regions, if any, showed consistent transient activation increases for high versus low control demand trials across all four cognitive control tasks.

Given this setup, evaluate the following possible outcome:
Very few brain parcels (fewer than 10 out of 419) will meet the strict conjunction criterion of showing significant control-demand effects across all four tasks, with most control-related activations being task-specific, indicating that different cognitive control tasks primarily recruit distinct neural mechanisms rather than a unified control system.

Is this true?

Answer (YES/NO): NO